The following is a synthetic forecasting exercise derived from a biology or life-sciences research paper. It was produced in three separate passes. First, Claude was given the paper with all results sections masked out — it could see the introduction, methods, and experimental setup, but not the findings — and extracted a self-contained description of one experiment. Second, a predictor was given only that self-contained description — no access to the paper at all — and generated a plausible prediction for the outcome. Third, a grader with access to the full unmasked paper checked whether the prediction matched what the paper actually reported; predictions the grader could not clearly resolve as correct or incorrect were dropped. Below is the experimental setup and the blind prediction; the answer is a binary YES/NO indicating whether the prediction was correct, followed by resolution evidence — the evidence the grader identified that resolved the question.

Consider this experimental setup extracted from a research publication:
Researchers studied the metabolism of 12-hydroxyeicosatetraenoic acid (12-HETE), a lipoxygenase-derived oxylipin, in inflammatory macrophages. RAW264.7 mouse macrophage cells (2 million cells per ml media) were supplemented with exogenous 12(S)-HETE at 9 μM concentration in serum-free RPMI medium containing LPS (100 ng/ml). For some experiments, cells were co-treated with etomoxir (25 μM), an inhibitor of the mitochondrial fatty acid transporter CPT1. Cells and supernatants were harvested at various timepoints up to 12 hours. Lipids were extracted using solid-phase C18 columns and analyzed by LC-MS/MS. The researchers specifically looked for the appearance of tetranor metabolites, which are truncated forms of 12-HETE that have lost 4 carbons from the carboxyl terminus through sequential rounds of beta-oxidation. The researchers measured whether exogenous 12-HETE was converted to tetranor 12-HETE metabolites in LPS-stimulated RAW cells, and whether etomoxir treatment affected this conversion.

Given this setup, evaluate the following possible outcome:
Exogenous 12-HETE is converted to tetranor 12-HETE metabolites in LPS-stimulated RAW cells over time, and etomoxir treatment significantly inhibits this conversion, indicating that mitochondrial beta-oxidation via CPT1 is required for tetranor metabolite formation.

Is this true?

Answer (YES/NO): NO